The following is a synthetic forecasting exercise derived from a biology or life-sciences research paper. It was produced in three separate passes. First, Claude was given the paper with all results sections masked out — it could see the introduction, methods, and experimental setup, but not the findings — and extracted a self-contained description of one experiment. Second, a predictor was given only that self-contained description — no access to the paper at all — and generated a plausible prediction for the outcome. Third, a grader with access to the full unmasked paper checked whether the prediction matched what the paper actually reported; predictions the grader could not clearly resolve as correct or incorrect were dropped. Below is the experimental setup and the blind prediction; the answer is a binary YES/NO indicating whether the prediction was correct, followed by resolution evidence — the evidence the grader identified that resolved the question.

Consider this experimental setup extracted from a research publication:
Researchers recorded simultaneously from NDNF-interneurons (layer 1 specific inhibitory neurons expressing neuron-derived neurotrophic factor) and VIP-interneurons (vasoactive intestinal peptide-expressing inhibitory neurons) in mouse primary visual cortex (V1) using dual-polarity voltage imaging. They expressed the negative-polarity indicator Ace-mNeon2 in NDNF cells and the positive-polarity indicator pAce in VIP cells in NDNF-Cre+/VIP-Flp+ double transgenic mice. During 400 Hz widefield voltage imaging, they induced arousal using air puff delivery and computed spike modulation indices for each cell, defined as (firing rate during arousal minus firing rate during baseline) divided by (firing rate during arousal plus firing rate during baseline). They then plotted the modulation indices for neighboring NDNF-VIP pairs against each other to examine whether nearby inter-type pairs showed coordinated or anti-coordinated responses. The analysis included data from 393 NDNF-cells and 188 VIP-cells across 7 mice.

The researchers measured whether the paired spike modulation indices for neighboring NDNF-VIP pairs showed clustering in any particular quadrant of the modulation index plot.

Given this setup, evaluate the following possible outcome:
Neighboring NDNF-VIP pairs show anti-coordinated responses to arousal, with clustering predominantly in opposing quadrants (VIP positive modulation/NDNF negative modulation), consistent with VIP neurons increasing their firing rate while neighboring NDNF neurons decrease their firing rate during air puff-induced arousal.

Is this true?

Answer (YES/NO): NO